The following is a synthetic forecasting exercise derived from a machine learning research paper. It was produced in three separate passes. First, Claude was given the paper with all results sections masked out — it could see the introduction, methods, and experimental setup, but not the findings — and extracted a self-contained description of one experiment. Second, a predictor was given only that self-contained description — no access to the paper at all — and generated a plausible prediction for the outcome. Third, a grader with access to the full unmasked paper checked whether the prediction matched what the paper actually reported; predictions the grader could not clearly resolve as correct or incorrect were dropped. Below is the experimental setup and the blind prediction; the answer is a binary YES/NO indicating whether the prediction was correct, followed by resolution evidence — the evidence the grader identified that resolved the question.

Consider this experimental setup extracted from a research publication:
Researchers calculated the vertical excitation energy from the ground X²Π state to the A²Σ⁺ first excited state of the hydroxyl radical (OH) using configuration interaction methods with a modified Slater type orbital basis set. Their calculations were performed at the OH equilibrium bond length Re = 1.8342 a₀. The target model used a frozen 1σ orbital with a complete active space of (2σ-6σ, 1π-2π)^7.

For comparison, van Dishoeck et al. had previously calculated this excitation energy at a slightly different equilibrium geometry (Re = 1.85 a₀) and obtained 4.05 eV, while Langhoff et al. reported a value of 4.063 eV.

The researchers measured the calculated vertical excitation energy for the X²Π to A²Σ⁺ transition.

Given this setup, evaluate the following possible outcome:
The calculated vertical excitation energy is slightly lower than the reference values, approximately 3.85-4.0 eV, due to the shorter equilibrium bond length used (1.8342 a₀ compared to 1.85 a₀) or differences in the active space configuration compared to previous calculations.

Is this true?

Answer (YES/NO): NO